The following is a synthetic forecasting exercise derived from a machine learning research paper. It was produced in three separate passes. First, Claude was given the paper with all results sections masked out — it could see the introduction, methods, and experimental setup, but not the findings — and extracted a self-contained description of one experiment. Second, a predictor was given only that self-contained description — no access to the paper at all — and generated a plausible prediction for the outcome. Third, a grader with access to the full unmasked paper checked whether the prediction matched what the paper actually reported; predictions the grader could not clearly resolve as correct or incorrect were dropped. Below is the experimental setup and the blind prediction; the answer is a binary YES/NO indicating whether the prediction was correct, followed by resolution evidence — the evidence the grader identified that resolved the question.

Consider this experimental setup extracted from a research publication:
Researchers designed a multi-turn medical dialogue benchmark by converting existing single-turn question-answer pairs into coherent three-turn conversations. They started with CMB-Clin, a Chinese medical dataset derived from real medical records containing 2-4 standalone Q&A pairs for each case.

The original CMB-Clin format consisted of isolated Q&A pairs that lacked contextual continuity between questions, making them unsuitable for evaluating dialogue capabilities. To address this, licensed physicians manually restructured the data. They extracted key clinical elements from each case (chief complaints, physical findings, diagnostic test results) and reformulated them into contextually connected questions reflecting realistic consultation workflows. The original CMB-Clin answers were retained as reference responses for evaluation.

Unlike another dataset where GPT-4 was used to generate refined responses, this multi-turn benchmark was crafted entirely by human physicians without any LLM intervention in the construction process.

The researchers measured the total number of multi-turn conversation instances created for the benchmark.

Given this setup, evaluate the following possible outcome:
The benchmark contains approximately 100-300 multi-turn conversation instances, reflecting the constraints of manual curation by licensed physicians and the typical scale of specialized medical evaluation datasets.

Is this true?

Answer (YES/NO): NO